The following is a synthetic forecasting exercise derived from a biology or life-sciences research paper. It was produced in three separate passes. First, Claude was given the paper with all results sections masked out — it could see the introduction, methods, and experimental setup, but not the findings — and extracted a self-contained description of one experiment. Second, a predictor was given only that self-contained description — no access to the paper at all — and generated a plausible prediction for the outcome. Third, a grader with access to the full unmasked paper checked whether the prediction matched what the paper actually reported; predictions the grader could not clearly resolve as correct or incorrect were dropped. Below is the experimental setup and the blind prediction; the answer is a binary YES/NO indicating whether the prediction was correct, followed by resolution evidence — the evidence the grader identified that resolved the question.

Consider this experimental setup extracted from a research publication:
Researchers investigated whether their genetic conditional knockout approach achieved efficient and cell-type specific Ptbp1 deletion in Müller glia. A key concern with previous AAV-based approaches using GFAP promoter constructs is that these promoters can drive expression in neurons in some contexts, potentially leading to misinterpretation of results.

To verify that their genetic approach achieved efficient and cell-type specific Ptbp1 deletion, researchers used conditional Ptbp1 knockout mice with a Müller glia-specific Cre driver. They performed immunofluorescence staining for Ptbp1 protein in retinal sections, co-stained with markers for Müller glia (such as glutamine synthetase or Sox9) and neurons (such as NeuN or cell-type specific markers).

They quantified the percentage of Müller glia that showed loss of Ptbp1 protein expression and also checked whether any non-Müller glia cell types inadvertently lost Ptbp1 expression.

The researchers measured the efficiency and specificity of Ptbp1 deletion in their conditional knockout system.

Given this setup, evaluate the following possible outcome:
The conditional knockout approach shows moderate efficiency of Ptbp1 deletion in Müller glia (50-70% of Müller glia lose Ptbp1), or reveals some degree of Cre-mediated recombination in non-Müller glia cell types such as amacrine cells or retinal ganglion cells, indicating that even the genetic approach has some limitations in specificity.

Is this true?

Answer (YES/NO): NO